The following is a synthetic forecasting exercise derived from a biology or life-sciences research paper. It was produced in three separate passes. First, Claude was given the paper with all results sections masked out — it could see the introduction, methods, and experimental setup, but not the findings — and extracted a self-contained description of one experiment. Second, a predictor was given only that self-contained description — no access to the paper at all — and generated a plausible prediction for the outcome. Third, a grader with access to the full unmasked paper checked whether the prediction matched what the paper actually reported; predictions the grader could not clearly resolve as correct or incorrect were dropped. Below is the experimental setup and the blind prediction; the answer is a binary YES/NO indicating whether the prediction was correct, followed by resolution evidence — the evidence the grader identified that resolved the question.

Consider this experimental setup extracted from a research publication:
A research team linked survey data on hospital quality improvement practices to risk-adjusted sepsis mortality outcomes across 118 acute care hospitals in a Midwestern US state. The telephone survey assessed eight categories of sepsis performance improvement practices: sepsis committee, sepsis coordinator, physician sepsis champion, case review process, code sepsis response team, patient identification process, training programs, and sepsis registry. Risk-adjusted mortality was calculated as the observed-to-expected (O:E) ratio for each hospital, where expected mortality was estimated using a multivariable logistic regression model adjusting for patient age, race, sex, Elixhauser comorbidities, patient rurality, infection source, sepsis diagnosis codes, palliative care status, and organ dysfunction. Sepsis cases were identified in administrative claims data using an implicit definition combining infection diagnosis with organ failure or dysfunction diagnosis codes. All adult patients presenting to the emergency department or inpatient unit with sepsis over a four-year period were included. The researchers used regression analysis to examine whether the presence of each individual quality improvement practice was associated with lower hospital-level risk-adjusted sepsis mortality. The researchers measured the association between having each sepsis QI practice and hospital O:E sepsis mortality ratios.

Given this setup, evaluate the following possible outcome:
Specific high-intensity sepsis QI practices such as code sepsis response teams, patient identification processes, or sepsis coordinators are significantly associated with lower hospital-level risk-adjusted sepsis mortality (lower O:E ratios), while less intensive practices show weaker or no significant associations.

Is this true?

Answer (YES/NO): NO